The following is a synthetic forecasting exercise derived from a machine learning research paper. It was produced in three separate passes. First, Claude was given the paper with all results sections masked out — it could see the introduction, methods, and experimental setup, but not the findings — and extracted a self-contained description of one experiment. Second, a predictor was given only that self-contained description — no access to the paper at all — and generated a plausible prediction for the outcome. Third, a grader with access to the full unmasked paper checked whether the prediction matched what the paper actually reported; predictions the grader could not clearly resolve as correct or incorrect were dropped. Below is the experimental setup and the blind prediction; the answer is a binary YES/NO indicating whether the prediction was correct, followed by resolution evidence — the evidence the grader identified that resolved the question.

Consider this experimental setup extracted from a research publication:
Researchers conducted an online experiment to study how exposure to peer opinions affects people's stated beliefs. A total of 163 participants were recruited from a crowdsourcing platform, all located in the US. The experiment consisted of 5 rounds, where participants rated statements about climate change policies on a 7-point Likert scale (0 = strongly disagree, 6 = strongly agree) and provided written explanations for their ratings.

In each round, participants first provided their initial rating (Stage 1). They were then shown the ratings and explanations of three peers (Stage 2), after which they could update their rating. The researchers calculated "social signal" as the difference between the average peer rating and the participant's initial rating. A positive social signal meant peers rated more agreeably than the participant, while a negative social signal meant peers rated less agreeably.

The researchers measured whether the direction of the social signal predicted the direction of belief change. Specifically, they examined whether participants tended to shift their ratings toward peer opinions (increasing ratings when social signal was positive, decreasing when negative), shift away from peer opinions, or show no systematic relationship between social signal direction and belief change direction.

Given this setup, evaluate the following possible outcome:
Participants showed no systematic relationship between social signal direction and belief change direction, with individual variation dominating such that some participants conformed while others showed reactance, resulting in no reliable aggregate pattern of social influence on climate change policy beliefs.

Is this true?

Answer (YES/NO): NO